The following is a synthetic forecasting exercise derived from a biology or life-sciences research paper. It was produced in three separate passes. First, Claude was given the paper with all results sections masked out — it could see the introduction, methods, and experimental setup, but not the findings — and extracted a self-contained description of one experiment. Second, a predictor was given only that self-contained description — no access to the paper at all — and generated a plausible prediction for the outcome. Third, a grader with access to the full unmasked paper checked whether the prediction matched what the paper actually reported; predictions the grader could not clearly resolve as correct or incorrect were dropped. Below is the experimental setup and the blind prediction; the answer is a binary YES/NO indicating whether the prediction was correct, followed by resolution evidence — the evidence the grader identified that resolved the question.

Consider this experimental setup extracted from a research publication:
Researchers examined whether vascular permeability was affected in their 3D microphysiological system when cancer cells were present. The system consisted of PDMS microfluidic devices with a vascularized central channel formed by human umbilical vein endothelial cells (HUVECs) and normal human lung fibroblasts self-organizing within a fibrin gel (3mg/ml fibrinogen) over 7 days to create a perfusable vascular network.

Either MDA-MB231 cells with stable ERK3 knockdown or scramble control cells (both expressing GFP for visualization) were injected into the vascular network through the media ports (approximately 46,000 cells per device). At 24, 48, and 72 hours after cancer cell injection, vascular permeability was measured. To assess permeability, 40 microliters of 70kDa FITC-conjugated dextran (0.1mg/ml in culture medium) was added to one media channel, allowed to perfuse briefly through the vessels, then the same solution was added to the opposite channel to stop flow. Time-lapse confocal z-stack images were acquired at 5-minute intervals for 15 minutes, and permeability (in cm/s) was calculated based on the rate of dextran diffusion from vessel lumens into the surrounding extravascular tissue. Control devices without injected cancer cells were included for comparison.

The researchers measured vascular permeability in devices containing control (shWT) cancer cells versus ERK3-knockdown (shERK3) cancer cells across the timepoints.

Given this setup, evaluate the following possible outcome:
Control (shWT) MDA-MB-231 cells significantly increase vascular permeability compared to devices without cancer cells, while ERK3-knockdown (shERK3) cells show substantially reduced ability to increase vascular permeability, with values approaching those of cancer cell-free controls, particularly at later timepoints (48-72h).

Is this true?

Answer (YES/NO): NO